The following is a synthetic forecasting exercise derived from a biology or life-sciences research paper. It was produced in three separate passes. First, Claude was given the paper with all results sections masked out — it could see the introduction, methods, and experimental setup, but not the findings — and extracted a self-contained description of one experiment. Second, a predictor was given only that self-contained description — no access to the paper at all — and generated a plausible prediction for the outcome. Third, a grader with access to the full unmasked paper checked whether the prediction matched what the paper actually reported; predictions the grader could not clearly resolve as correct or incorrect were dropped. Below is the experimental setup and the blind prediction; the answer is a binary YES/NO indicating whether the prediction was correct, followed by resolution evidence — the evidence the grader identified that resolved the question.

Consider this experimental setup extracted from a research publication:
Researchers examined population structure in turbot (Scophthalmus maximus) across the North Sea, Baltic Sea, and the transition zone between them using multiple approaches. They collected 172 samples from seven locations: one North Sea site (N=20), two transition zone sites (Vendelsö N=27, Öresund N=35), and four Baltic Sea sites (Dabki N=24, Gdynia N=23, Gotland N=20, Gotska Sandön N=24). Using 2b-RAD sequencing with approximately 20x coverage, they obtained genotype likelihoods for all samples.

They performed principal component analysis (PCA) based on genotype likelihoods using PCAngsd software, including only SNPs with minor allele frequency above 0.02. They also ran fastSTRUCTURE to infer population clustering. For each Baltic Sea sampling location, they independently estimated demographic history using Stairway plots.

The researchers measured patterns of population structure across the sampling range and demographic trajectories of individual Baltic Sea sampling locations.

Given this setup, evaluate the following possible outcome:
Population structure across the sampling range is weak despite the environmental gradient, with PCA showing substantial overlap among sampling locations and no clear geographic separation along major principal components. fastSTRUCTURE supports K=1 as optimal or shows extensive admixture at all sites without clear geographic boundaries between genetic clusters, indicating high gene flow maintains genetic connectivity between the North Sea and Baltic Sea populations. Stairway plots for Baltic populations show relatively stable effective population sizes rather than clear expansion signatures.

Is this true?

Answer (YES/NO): NO